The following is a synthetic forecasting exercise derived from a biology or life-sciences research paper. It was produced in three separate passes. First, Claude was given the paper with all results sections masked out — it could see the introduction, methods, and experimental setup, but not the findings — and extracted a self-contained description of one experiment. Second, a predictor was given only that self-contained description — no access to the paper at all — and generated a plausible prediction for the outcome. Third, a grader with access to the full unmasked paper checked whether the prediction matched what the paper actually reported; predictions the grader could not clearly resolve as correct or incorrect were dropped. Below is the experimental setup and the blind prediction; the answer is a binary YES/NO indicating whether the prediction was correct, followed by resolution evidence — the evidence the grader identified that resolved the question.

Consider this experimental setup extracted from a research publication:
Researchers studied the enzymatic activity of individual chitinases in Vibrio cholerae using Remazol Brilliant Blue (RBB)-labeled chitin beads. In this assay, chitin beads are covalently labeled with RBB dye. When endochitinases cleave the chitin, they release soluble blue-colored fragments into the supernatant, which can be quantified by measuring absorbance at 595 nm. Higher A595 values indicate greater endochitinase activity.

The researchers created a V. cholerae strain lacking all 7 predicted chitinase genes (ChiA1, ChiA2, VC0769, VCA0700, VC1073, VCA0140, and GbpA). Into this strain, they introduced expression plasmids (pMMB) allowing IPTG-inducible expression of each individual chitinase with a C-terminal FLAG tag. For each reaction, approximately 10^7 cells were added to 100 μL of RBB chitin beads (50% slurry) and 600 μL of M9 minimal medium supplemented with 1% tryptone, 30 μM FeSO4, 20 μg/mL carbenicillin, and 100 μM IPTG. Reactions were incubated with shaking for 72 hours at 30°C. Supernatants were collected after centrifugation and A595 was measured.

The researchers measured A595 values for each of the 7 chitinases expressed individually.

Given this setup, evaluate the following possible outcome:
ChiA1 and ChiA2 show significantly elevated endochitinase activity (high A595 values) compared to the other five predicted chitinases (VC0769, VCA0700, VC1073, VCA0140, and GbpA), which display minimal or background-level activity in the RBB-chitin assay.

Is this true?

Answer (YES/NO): NO